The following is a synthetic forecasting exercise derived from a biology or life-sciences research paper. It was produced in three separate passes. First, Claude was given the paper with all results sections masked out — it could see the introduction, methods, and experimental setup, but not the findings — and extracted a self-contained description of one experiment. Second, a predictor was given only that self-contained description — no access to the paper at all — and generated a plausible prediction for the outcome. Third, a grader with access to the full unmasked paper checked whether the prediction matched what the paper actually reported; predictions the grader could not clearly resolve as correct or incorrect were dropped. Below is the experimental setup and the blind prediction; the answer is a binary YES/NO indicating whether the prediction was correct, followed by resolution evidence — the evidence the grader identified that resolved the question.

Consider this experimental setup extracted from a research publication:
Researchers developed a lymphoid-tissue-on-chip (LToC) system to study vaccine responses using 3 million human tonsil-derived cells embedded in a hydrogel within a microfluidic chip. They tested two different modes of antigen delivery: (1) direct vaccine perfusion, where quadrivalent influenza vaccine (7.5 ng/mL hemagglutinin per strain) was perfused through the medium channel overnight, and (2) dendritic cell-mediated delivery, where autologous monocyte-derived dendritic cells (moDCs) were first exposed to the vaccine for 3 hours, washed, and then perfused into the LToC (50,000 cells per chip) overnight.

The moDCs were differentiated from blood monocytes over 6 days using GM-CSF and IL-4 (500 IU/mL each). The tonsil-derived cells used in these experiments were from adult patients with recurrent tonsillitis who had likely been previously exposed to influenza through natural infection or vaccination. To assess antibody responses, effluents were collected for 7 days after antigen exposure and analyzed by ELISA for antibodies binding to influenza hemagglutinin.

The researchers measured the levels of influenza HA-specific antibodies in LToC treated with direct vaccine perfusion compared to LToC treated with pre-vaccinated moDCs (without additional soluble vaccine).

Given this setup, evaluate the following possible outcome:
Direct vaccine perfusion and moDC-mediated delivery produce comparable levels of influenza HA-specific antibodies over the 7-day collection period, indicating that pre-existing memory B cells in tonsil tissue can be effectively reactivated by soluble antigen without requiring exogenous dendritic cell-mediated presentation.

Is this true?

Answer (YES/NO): NO